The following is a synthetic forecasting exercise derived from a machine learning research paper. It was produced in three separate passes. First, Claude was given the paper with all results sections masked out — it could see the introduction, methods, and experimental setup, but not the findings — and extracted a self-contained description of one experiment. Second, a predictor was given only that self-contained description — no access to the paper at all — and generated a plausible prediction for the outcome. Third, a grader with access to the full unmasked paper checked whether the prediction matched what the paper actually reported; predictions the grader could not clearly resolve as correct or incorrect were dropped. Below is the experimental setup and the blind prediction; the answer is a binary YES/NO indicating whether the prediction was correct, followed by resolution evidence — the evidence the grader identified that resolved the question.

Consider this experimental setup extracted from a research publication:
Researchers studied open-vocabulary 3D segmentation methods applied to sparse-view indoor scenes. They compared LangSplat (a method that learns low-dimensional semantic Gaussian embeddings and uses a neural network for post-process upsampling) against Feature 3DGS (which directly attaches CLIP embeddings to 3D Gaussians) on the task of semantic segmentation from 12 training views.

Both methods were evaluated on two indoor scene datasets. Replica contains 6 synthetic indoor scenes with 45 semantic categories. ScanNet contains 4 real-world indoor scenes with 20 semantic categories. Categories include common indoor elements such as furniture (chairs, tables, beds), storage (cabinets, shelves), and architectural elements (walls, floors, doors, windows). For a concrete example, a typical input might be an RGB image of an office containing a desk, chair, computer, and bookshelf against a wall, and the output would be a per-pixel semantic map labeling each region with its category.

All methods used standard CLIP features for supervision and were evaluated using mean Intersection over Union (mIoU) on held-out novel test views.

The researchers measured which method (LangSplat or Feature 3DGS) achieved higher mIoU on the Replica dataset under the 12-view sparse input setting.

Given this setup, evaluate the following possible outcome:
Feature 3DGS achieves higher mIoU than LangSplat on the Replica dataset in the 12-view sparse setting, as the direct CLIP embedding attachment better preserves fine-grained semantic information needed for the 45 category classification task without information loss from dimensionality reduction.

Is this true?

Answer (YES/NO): YES